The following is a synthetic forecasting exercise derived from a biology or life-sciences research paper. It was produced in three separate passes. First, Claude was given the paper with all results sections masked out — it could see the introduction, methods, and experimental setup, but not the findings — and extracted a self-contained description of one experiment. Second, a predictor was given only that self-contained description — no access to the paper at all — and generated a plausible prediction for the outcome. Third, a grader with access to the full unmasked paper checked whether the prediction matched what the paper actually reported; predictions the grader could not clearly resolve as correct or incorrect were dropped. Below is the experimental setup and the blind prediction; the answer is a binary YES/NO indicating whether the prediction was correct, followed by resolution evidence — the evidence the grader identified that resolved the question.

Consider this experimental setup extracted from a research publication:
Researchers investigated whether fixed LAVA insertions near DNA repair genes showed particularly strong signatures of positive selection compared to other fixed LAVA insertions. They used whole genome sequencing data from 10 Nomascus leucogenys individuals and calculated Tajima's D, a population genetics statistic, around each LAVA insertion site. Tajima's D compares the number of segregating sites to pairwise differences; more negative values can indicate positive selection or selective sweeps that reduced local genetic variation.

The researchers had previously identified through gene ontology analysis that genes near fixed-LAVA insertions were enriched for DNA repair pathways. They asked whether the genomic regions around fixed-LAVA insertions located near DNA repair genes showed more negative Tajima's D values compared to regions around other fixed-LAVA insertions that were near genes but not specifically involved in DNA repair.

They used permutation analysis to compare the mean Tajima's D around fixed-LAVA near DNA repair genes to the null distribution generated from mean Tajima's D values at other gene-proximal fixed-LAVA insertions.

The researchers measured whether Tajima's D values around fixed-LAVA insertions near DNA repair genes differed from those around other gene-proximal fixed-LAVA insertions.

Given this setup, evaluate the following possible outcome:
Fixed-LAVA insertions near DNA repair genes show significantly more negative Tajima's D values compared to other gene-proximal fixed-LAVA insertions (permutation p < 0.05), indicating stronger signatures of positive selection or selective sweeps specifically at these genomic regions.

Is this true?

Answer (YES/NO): YES